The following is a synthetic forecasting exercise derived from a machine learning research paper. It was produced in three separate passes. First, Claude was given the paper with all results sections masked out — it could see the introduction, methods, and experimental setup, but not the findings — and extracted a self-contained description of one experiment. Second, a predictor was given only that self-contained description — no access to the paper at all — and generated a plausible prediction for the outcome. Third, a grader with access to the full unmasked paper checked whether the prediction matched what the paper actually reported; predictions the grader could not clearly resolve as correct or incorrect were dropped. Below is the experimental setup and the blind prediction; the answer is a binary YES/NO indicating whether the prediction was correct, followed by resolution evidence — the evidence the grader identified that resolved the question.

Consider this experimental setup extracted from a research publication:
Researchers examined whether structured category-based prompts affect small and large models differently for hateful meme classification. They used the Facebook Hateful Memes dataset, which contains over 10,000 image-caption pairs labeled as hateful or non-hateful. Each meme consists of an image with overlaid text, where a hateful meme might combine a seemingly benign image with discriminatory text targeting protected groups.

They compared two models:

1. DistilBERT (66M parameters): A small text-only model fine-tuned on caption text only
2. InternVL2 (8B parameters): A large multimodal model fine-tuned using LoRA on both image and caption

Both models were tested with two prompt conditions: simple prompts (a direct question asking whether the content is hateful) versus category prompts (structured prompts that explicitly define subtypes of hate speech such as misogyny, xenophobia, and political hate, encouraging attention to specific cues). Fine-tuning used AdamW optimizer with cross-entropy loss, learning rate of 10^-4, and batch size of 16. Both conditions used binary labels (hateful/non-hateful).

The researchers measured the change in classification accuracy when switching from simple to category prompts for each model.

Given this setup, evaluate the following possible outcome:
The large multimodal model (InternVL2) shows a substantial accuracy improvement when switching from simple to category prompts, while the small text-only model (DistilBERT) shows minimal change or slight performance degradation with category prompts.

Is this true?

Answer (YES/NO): NO